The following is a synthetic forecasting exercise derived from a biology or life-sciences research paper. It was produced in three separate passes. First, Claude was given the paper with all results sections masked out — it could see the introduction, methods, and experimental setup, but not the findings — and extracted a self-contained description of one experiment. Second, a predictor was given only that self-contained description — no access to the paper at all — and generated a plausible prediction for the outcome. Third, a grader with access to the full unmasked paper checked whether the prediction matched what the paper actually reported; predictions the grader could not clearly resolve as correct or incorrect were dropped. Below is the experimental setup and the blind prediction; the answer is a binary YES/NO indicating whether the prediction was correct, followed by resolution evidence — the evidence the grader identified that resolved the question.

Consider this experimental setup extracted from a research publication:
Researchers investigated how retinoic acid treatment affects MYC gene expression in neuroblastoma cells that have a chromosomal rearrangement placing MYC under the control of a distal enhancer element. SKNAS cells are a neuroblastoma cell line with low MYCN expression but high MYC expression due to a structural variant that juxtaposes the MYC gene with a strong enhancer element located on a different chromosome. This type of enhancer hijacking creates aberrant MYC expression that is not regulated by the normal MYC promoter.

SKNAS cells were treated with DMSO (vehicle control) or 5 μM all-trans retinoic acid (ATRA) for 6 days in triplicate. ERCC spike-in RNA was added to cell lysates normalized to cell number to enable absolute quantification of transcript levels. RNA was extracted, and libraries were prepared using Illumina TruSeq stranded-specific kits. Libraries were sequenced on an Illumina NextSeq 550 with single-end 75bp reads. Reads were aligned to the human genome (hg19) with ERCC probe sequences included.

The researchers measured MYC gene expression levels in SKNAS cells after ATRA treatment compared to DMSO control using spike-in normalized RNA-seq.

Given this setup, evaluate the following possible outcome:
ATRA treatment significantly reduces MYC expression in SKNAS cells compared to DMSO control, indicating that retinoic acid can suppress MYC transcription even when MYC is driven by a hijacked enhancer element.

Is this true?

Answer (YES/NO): NO